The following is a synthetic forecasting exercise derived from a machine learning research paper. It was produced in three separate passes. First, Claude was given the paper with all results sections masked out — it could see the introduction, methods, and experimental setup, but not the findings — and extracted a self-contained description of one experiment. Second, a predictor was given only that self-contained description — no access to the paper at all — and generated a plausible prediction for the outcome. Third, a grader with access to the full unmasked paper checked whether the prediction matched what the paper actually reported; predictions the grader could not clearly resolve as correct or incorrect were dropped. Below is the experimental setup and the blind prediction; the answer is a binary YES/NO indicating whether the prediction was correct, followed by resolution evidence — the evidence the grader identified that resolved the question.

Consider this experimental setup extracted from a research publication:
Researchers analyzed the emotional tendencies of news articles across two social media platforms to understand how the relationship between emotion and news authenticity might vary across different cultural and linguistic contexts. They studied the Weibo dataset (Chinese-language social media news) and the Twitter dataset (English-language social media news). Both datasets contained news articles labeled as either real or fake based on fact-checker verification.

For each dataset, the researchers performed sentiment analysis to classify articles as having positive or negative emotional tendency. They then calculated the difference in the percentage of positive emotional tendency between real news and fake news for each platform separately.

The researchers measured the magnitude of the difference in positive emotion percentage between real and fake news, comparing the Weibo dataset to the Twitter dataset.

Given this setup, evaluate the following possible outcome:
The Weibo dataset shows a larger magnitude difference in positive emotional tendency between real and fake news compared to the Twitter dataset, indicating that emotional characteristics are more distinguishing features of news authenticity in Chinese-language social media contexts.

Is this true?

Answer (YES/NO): NO